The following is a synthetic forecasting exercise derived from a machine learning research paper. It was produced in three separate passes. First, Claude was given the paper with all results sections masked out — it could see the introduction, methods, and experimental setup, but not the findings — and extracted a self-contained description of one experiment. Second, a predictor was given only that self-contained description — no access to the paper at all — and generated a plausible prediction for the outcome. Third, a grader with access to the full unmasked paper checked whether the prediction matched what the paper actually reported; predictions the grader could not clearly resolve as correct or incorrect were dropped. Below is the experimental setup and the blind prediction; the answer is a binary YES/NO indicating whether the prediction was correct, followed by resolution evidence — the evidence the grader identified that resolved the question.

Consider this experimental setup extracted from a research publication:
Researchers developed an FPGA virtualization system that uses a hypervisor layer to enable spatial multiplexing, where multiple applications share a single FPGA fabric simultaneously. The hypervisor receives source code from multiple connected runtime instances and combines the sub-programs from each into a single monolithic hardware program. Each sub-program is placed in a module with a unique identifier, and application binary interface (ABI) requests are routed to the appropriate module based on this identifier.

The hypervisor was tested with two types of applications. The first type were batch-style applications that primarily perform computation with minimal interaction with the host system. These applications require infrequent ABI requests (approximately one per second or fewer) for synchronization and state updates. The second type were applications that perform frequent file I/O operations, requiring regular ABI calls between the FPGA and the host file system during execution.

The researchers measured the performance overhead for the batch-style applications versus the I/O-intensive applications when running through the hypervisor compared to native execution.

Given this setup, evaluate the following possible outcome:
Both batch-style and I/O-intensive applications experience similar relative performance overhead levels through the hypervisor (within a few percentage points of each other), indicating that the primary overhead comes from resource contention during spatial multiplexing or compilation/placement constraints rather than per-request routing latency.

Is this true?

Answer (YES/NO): NO